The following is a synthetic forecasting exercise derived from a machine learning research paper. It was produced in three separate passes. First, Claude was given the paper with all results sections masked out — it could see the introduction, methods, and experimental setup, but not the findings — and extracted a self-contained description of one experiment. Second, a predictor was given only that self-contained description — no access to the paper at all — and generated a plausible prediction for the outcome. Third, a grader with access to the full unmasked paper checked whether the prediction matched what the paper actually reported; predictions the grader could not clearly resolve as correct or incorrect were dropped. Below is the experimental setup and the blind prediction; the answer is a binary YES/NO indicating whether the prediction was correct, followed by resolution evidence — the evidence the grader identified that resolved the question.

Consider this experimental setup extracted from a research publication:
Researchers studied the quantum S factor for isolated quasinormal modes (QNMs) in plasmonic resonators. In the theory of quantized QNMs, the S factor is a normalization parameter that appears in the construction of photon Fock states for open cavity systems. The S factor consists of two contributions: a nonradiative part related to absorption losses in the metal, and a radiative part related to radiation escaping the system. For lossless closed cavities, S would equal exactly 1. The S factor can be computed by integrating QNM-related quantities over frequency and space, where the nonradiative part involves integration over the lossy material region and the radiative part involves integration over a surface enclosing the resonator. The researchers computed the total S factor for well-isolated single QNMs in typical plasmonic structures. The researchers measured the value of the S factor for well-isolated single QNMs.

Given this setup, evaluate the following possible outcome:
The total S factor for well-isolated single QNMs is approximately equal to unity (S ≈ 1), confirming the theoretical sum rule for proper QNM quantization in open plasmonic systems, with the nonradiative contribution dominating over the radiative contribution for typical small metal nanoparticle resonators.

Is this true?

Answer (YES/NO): YES